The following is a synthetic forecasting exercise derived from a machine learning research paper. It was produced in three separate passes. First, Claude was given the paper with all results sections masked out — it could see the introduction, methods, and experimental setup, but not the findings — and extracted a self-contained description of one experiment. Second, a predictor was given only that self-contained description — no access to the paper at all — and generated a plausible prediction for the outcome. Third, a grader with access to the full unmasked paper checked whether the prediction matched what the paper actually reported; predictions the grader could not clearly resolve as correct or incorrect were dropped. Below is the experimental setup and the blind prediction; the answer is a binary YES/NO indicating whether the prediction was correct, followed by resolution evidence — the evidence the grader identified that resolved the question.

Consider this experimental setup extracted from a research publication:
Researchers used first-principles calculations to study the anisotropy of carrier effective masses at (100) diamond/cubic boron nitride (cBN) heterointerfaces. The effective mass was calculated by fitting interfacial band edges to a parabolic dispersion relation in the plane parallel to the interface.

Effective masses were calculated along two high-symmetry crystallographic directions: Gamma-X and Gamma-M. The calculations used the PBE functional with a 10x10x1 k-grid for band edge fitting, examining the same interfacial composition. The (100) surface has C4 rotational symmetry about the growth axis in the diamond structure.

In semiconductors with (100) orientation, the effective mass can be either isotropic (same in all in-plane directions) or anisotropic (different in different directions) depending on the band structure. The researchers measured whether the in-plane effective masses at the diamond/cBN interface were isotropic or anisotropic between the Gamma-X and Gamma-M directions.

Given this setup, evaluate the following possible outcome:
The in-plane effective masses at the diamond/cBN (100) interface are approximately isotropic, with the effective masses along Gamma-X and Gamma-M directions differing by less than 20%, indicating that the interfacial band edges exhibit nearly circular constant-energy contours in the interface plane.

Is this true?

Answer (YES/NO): NO